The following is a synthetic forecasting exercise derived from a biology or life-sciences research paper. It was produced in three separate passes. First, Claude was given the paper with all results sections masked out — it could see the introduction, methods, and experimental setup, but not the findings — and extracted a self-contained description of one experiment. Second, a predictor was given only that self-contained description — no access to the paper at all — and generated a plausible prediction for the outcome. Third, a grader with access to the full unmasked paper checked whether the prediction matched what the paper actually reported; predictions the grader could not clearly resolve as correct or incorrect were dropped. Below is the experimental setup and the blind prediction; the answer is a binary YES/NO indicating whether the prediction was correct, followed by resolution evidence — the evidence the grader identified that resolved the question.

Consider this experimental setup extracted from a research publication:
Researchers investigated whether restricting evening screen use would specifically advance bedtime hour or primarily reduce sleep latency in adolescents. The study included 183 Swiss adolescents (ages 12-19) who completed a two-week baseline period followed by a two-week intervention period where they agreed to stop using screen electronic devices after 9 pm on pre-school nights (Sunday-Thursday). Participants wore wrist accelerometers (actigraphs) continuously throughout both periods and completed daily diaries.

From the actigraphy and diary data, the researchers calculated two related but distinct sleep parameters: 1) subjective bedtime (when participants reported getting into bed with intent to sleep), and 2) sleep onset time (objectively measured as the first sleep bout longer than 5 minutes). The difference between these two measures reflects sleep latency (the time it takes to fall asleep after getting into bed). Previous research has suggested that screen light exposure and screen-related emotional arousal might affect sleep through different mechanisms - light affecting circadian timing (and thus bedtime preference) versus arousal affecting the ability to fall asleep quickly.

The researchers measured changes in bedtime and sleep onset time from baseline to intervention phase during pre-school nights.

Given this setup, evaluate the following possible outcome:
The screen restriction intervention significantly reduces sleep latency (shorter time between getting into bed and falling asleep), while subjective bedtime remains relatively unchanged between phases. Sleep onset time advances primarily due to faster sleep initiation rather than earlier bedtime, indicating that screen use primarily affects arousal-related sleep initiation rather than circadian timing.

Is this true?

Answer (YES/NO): NO